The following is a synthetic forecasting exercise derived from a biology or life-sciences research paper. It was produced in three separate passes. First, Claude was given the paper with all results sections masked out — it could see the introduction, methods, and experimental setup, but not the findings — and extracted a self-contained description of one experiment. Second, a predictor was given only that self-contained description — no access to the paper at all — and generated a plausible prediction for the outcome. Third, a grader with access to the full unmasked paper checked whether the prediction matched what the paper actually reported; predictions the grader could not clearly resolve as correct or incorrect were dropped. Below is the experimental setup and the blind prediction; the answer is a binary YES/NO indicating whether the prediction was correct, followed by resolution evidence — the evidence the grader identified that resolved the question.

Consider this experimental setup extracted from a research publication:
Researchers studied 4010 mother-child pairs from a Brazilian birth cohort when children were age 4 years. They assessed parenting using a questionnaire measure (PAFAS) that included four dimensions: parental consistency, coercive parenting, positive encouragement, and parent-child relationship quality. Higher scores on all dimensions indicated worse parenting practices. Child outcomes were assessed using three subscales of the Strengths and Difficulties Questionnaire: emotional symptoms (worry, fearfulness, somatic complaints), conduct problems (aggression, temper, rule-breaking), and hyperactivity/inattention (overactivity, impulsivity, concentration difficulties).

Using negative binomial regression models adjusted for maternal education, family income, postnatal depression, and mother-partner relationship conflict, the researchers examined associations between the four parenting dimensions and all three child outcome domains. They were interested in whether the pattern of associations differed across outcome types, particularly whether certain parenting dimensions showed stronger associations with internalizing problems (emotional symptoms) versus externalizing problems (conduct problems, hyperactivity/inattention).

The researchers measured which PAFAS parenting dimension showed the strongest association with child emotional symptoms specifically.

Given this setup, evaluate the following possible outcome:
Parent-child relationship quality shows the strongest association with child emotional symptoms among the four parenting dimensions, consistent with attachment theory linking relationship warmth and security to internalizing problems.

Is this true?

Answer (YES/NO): NO